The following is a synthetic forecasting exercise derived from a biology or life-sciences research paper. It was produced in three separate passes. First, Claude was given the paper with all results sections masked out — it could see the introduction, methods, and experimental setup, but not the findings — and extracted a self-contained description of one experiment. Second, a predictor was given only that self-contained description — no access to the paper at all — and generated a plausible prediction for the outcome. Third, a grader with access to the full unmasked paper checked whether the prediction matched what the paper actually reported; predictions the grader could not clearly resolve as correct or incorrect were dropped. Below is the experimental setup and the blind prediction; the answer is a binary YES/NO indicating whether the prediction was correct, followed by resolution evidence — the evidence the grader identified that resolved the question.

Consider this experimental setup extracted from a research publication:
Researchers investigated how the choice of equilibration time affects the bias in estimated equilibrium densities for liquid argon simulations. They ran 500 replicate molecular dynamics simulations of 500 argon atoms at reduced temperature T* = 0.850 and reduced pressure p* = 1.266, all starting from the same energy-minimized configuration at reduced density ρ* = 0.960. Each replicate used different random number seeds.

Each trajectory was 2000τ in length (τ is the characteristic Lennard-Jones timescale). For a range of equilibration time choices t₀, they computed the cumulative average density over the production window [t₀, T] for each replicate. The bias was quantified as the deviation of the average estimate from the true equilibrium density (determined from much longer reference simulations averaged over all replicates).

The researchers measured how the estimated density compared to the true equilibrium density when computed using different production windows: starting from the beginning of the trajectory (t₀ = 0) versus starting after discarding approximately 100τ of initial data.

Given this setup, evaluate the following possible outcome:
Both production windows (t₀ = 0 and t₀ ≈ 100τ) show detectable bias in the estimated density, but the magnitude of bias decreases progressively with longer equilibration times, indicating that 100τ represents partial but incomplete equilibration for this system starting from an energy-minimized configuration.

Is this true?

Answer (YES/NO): NO